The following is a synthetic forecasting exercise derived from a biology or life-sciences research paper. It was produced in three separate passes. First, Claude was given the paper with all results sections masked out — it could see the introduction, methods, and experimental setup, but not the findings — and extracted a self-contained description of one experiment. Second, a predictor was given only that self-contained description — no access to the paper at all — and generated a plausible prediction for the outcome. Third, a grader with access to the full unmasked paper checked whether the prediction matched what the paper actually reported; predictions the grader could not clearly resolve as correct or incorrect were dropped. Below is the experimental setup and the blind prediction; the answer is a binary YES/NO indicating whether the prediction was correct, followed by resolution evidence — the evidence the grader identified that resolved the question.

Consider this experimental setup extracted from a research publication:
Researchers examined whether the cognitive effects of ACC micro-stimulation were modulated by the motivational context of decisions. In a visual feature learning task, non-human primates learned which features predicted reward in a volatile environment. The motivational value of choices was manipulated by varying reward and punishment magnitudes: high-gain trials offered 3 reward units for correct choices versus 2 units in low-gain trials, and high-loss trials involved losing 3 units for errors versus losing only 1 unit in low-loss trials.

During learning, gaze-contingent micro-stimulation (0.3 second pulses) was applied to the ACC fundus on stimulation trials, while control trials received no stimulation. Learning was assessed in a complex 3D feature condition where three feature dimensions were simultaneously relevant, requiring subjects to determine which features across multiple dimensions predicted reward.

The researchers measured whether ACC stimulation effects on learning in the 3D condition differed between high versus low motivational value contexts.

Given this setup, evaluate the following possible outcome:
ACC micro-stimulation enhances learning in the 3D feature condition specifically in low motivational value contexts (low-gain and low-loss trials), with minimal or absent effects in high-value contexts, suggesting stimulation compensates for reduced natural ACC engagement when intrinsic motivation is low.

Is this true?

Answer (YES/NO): NO